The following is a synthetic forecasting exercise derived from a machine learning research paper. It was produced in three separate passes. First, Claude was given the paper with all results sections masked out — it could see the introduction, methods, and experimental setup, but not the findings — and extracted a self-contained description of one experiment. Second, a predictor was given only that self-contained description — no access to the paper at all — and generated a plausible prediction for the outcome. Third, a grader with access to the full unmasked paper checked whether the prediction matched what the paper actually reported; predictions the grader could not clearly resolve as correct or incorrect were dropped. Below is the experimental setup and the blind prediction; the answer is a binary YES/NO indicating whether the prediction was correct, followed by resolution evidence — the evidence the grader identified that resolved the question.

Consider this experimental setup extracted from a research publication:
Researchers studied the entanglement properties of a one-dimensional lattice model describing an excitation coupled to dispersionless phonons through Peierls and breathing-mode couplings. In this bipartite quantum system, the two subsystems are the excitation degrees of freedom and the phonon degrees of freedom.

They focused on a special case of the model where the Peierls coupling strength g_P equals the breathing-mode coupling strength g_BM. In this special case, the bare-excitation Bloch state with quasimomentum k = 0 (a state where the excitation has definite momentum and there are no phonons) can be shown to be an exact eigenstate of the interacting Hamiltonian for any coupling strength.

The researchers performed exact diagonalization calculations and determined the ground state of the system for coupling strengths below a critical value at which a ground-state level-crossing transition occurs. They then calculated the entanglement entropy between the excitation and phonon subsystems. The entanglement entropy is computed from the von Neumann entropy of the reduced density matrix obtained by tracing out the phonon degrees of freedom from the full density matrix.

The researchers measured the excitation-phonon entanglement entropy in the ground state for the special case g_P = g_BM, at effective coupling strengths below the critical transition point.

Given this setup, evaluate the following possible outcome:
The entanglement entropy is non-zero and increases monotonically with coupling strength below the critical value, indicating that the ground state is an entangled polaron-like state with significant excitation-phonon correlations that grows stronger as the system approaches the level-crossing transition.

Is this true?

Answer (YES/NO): NO